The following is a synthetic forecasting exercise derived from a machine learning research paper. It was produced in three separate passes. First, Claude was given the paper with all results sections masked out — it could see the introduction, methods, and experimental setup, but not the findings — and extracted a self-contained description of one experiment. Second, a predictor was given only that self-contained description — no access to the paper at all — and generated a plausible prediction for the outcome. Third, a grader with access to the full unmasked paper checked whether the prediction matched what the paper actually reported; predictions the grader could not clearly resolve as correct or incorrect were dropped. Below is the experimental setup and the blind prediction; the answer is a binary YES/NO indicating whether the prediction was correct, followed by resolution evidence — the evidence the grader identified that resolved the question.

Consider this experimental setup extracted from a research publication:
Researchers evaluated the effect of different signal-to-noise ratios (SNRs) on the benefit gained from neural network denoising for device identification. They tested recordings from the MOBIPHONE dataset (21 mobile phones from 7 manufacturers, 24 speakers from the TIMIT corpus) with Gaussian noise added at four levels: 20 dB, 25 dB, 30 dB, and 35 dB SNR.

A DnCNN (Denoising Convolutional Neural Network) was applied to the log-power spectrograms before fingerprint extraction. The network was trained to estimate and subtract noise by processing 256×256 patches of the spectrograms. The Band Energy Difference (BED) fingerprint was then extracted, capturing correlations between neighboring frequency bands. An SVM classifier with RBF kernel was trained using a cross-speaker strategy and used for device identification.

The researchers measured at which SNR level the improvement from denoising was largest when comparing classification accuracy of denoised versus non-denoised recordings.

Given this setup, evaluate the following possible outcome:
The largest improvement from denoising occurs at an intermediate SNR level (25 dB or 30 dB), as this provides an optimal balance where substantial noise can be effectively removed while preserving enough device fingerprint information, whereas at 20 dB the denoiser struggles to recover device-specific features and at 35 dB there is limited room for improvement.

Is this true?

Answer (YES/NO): NO